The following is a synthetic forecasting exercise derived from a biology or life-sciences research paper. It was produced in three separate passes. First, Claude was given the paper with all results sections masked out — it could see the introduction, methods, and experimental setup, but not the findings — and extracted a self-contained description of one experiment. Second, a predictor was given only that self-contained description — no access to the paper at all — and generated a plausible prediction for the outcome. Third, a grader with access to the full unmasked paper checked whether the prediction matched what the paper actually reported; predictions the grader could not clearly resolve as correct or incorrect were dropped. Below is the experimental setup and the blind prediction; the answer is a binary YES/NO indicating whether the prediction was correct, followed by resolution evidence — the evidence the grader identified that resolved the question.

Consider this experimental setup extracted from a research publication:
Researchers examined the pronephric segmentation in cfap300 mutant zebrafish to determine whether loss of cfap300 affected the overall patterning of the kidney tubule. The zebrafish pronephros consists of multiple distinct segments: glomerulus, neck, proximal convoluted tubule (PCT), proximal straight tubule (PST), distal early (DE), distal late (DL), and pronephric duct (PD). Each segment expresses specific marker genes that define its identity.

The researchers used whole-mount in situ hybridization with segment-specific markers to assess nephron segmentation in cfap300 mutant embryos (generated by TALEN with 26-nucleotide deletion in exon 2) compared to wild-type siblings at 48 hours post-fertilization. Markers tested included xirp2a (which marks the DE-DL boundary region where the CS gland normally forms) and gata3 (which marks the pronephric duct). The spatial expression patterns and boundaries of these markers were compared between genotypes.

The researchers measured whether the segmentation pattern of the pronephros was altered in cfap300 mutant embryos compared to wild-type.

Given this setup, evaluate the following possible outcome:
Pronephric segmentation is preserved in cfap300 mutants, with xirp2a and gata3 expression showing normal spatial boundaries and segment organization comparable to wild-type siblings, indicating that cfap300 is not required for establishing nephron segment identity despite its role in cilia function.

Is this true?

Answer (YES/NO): YES